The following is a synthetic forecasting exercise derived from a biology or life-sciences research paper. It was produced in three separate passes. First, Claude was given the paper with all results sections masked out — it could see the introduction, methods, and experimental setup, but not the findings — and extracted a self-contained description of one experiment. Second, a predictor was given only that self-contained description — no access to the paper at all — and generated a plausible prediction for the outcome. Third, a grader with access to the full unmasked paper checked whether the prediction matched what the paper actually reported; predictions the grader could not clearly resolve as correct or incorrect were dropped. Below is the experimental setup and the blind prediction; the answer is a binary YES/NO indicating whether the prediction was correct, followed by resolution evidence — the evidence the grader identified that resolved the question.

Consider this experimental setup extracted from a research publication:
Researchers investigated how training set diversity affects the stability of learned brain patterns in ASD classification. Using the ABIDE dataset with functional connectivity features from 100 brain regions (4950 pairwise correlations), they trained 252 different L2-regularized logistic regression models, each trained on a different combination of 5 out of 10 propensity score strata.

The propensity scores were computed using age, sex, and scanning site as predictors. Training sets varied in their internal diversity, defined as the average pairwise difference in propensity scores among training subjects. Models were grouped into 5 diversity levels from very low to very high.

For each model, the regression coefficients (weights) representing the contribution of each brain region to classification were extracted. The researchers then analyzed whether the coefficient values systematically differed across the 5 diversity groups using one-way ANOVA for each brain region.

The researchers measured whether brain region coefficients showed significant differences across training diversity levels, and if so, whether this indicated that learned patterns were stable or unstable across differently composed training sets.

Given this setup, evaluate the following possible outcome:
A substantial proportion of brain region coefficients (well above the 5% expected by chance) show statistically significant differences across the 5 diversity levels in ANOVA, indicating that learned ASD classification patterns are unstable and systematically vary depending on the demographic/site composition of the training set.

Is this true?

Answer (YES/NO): YES